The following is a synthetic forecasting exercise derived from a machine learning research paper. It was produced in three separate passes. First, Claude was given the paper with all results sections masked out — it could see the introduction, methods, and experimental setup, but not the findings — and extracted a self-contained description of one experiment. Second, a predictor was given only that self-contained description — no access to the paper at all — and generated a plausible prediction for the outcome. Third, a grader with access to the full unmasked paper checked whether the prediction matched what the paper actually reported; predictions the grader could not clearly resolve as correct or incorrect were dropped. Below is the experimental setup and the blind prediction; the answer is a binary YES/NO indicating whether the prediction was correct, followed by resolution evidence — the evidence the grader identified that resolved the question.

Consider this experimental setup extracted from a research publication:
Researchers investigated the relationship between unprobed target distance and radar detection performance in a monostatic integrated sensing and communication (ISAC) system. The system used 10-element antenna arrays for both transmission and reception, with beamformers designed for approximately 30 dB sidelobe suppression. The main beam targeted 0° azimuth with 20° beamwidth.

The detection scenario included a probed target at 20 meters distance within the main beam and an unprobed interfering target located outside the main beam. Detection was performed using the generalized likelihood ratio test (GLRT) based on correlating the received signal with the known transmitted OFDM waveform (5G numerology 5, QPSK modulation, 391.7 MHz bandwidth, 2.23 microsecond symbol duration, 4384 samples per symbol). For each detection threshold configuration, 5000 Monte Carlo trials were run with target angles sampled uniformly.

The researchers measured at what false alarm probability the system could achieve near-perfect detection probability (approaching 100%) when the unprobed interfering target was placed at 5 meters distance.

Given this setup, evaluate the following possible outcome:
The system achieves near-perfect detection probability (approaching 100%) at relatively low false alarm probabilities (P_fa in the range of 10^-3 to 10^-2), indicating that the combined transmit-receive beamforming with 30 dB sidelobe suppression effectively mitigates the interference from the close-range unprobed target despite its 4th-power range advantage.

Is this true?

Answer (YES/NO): NO